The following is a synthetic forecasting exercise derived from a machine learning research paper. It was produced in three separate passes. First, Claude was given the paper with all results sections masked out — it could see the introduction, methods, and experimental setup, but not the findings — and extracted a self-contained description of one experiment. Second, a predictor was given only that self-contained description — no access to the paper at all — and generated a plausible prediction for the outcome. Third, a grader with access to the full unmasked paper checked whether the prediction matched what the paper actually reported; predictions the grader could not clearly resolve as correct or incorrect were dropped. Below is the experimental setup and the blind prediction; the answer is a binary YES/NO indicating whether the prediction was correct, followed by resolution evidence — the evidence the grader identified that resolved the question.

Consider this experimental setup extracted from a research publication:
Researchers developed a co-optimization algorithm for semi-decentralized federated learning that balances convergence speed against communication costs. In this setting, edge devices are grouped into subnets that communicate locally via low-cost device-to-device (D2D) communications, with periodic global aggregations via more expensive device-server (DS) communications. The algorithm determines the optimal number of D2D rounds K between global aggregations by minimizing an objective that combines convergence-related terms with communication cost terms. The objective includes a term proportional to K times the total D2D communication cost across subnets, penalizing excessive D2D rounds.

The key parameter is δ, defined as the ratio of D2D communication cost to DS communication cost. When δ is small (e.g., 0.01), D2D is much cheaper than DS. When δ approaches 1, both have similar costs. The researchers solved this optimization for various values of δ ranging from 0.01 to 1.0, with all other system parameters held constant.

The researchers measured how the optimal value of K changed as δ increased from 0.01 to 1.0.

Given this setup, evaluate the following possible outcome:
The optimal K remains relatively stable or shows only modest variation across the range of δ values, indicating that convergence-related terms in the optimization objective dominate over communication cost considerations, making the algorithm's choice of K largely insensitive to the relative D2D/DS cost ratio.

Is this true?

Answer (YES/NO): NO